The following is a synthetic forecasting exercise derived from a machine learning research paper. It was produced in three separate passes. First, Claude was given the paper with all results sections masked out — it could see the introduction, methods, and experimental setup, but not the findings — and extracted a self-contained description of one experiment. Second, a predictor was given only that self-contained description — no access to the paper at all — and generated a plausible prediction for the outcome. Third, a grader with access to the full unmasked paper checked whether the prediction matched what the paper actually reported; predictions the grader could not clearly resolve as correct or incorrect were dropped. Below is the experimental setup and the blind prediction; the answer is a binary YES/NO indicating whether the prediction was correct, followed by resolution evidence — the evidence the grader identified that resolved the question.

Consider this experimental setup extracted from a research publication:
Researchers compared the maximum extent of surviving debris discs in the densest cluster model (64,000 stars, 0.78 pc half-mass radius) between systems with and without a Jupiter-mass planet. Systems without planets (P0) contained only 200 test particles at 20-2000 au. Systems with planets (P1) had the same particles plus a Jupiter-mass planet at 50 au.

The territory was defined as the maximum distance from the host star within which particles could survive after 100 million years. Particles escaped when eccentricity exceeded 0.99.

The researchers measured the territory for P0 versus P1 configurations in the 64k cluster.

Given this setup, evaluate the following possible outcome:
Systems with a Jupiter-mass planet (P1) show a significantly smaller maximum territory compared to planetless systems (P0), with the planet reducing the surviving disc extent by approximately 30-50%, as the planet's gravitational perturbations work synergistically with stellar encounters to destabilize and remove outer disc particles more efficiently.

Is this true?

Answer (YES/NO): NO